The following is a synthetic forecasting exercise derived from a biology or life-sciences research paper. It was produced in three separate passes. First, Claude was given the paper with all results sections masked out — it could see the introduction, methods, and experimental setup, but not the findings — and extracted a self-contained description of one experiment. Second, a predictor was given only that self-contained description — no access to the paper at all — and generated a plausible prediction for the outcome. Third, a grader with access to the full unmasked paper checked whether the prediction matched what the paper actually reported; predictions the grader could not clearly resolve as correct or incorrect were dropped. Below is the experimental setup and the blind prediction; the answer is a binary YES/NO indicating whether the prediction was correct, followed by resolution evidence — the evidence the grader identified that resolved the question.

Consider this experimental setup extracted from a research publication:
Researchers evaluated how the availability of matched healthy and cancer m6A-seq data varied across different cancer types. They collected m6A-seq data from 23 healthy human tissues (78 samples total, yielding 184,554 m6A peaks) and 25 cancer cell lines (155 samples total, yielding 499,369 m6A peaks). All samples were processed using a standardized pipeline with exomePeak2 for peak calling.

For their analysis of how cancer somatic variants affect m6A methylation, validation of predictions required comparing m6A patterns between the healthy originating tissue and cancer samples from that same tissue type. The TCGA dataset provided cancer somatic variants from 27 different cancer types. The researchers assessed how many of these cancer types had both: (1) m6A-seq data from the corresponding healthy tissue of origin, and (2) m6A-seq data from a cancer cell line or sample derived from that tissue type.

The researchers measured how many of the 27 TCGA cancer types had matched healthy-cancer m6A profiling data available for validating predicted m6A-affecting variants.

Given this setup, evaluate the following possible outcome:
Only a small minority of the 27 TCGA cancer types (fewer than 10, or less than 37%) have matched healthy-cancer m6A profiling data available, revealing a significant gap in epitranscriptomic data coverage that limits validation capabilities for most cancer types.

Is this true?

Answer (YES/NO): NO